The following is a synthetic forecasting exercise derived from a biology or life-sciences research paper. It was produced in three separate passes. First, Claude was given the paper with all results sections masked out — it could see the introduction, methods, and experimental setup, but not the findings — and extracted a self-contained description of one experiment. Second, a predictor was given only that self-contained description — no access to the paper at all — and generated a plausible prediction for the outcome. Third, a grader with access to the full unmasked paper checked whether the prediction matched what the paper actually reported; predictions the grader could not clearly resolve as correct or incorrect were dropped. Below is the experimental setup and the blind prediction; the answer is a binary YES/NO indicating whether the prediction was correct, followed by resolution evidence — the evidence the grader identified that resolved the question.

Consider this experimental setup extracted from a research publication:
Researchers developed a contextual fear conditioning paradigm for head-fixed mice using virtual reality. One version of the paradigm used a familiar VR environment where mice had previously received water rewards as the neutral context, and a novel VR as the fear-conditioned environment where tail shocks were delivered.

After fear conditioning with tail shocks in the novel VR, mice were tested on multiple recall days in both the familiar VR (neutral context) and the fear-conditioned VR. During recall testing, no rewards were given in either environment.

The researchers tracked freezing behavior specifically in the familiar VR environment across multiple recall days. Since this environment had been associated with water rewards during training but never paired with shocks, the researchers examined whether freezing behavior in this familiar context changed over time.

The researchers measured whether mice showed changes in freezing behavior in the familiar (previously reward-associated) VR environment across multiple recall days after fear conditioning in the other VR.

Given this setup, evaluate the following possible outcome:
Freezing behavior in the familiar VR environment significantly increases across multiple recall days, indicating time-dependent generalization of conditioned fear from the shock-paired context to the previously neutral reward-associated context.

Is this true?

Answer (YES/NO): NO